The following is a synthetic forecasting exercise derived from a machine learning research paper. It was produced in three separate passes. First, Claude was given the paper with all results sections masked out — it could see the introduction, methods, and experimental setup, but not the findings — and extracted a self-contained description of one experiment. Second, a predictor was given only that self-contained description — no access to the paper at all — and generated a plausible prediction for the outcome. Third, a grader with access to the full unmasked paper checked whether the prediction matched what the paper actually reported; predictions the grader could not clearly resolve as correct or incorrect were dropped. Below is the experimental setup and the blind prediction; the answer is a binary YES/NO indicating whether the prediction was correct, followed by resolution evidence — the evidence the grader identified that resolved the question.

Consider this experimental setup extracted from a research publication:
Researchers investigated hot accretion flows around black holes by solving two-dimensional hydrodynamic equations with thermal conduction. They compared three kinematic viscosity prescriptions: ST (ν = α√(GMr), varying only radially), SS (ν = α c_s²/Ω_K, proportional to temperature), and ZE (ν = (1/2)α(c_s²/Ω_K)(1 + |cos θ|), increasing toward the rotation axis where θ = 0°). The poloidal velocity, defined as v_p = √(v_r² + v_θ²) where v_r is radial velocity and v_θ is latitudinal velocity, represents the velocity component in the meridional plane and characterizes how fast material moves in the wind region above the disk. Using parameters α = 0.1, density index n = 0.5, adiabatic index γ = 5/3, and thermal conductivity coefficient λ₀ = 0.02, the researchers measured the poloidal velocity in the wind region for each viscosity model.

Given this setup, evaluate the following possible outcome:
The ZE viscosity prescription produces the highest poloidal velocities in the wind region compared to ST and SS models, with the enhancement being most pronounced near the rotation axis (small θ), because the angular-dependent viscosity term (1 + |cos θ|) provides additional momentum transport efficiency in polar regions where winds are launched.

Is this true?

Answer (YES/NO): NO